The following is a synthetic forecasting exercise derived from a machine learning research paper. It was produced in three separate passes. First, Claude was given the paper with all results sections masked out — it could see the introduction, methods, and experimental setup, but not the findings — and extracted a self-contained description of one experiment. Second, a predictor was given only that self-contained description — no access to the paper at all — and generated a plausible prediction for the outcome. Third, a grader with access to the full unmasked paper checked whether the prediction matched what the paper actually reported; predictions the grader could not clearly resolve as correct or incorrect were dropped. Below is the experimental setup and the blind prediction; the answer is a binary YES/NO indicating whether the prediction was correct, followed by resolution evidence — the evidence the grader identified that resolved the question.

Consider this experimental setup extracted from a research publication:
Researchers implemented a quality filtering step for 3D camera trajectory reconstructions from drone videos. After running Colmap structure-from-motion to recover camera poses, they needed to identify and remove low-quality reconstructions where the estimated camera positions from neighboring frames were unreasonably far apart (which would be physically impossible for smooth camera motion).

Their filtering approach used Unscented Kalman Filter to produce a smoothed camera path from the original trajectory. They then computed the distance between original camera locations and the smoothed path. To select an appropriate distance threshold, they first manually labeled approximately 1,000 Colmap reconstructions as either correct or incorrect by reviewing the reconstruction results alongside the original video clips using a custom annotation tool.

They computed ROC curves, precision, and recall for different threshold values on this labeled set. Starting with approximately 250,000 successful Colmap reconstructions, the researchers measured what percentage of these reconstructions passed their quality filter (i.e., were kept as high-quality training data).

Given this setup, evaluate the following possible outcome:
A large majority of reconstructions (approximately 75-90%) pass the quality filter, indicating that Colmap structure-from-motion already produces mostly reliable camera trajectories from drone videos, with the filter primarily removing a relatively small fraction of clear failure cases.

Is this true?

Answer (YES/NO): NO